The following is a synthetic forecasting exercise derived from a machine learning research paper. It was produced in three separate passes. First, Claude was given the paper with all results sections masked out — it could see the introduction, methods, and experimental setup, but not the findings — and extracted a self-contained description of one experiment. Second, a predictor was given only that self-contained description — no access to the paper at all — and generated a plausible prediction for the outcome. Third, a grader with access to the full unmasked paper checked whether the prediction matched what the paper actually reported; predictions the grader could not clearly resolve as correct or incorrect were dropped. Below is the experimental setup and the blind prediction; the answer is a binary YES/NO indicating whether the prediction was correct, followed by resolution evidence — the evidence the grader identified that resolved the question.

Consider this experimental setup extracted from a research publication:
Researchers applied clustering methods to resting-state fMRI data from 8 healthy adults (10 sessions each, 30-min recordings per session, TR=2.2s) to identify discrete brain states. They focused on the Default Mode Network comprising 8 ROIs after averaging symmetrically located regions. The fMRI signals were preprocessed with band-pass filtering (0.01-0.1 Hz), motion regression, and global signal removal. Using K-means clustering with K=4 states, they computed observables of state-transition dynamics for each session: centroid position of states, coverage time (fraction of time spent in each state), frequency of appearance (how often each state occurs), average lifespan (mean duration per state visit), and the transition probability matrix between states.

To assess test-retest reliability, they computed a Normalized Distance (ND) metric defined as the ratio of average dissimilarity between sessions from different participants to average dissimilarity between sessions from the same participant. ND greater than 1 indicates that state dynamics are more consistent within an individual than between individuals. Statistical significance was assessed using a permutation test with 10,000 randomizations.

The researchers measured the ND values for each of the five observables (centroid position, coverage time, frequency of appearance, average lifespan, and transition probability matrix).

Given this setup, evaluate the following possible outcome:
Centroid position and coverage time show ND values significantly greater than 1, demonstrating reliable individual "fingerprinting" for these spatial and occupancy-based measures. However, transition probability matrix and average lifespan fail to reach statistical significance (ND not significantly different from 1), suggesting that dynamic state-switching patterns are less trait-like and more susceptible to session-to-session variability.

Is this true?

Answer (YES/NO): NO